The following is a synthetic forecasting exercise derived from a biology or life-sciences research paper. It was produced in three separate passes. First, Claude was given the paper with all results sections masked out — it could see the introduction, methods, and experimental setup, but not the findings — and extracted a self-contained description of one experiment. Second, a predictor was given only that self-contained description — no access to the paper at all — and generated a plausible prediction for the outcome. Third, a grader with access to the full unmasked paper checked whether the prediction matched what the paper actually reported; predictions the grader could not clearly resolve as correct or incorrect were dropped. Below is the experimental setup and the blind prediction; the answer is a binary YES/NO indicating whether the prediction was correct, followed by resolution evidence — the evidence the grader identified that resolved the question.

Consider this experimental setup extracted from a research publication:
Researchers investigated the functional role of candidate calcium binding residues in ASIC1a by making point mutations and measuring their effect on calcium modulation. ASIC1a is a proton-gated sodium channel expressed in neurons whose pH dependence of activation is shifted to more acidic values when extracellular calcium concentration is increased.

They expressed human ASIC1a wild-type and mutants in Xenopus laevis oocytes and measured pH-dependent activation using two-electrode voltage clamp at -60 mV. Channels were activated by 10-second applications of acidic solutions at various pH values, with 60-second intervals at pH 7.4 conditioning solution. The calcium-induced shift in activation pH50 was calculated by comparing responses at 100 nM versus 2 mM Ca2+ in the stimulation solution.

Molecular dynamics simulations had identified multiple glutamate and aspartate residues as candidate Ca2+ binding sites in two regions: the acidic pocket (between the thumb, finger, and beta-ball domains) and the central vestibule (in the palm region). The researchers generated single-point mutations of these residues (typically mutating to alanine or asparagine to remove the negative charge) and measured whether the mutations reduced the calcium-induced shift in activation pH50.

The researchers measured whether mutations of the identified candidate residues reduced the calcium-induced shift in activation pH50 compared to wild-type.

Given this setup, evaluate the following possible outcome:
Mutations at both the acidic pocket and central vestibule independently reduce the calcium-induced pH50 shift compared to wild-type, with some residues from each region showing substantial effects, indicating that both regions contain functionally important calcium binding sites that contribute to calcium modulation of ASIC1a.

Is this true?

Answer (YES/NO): YES